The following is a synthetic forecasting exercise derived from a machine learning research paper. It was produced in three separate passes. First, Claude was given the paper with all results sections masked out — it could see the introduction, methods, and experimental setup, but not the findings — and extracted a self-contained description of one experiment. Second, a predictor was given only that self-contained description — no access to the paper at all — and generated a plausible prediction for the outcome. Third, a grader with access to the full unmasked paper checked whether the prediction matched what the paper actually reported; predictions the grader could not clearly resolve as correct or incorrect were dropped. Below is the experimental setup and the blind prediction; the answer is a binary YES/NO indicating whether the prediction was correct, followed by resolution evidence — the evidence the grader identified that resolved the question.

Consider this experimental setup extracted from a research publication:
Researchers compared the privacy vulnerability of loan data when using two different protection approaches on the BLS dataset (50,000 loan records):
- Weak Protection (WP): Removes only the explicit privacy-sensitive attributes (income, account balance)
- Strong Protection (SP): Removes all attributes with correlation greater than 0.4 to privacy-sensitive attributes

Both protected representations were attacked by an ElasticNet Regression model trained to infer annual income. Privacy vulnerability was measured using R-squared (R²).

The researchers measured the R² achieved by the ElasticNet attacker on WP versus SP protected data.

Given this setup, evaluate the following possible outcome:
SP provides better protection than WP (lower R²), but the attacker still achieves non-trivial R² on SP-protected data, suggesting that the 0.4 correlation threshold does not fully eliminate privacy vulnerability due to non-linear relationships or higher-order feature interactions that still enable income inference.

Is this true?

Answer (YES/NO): YES